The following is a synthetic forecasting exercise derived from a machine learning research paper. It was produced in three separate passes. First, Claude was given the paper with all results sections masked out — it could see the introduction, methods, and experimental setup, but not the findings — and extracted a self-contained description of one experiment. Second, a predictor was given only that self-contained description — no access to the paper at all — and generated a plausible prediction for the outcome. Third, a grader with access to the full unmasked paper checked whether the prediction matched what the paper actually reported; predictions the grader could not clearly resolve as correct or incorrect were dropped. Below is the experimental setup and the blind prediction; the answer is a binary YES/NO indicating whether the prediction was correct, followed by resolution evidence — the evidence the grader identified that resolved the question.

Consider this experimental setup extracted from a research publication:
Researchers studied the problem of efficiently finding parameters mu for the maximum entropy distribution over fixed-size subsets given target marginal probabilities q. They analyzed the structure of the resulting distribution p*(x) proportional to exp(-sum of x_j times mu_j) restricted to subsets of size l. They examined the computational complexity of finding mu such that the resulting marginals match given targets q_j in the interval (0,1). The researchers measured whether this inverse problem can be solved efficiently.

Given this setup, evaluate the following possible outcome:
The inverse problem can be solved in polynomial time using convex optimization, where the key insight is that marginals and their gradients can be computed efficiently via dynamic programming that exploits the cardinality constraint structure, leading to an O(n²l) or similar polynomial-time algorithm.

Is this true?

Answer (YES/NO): YES